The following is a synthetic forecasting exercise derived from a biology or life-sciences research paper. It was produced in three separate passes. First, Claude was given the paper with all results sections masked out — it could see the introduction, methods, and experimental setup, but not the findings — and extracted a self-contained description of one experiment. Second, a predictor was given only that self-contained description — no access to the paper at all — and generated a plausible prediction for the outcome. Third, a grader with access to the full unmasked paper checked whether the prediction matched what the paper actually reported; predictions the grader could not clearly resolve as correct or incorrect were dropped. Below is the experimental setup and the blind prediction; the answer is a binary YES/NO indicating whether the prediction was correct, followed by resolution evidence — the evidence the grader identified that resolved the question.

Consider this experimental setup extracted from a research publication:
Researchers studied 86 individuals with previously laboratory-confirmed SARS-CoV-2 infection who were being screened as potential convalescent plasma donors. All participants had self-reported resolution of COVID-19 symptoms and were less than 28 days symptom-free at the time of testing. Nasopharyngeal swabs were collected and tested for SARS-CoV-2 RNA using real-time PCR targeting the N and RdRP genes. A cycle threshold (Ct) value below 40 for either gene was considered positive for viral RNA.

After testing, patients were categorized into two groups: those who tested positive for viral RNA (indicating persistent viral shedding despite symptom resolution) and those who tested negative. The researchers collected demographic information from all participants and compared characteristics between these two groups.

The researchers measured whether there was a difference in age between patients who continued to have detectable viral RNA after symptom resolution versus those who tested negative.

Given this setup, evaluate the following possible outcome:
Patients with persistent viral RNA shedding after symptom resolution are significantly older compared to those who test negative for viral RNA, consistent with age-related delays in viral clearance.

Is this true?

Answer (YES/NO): YES